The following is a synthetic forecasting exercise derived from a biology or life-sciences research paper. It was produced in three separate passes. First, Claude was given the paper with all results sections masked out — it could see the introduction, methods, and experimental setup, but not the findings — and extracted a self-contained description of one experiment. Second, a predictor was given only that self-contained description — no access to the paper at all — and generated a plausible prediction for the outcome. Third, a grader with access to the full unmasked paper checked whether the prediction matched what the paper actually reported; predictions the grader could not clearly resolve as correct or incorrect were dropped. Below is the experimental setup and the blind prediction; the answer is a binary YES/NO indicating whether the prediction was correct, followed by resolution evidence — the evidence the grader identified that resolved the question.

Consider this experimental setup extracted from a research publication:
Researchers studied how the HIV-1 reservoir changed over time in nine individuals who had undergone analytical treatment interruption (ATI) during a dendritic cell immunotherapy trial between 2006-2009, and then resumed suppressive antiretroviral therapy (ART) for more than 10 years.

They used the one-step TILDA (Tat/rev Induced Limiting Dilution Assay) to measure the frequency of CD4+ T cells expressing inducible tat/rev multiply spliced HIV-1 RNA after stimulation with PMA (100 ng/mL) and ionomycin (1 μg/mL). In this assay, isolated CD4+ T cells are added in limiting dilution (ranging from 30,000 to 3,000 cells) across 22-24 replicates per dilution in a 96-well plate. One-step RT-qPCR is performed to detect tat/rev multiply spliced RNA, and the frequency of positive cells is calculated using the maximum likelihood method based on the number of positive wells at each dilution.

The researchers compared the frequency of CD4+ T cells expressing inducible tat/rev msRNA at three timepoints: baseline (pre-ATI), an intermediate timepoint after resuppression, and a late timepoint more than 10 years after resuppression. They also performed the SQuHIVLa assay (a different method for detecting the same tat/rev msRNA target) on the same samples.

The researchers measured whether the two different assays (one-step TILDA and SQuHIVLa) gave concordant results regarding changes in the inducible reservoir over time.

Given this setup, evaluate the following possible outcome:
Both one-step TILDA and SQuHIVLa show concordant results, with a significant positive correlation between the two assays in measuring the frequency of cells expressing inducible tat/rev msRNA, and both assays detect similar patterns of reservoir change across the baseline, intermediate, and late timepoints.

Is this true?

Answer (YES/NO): YES